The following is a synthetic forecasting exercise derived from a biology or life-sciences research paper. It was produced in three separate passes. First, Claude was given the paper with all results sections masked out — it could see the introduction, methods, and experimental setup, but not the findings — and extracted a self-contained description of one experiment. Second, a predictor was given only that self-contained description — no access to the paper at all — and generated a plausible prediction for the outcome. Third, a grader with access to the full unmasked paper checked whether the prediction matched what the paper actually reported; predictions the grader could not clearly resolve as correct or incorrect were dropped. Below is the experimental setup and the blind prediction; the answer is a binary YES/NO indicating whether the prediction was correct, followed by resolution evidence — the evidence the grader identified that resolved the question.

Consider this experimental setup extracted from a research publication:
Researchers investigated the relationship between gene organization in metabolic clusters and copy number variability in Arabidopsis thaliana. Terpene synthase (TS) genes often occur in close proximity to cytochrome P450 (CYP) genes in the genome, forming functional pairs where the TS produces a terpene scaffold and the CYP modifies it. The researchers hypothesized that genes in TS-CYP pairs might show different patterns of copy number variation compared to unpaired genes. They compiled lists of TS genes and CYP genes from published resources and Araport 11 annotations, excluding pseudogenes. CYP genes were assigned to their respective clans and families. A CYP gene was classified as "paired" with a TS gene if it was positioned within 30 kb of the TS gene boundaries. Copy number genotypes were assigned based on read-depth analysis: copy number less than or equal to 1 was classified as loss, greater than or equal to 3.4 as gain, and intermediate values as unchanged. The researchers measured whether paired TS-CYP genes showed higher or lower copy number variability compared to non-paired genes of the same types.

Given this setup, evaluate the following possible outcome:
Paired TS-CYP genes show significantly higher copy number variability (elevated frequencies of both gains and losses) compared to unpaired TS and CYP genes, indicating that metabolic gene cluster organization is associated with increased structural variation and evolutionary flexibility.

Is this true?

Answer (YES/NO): YES